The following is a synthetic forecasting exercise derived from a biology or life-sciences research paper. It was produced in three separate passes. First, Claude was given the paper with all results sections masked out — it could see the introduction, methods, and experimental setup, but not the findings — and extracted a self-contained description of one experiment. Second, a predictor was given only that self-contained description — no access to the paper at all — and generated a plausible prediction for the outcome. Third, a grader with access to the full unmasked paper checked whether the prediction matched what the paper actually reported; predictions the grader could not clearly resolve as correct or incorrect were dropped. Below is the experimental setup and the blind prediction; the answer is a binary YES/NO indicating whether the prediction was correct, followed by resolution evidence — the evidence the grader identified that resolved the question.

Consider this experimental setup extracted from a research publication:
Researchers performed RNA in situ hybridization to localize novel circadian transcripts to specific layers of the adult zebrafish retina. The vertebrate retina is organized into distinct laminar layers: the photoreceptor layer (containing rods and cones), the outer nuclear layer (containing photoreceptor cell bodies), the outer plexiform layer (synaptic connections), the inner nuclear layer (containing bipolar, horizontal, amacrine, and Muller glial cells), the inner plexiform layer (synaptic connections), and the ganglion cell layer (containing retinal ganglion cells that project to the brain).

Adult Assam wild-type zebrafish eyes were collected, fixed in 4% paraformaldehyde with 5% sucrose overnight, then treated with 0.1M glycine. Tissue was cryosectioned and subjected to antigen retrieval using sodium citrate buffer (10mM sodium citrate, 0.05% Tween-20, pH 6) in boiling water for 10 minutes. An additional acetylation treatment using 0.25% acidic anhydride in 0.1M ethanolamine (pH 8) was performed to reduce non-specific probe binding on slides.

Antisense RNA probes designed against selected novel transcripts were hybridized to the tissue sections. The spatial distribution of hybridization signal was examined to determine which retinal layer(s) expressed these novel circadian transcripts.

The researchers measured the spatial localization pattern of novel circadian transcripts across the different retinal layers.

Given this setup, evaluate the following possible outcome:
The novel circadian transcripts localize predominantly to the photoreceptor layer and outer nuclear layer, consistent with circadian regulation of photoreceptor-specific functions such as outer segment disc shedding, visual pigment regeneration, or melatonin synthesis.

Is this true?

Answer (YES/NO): NO